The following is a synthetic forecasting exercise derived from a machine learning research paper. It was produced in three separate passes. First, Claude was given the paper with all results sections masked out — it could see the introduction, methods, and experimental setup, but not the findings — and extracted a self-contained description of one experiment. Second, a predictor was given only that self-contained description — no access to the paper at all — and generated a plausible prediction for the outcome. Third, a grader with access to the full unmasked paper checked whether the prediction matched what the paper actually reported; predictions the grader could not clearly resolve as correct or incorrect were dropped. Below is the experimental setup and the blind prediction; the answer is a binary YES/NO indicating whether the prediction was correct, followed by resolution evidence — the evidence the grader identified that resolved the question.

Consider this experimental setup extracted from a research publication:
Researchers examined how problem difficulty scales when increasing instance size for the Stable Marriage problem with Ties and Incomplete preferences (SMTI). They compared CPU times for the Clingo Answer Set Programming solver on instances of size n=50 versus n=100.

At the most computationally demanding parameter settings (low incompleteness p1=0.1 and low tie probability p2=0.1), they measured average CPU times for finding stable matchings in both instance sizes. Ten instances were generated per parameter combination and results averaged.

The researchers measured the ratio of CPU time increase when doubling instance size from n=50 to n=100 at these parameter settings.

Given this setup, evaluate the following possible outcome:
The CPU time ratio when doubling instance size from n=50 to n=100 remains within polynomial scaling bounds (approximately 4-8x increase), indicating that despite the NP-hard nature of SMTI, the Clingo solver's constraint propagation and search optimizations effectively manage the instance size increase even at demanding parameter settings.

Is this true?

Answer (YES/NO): NO